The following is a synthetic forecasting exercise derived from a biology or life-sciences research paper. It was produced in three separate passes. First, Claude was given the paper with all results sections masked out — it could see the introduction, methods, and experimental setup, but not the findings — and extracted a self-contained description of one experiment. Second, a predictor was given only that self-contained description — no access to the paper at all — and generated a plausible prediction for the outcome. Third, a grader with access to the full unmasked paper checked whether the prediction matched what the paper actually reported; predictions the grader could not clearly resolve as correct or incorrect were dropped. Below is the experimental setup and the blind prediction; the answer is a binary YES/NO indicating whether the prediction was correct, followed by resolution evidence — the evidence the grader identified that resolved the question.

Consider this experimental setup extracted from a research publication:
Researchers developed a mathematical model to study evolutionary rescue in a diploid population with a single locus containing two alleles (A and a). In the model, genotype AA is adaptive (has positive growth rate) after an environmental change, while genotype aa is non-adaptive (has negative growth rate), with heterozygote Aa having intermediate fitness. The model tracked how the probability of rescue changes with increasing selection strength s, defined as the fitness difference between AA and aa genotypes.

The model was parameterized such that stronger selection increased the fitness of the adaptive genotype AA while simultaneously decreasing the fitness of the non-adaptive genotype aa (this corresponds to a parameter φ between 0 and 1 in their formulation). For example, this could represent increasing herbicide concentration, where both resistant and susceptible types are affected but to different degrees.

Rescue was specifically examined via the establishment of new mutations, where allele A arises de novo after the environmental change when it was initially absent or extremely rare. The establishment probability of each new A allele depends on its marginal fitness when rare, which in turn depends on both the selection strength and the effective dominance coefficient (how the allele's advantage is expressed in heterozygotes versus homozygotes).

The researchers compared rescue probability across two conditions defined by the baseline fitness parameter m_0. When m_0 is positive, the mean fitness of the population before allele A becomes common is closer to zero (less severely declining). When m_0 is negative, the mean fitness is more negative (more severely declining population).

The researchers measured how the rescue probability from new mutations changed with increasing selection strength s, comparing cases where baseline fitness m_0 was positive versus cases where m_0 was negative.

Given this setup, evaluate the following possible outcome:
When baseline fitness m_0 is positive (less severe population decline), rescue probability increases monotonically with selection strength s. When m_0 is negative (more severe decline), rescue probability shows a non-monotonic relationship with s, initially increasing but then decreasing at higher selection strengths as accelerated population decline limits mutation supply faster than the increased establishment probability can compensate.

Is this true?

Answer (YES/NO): NO